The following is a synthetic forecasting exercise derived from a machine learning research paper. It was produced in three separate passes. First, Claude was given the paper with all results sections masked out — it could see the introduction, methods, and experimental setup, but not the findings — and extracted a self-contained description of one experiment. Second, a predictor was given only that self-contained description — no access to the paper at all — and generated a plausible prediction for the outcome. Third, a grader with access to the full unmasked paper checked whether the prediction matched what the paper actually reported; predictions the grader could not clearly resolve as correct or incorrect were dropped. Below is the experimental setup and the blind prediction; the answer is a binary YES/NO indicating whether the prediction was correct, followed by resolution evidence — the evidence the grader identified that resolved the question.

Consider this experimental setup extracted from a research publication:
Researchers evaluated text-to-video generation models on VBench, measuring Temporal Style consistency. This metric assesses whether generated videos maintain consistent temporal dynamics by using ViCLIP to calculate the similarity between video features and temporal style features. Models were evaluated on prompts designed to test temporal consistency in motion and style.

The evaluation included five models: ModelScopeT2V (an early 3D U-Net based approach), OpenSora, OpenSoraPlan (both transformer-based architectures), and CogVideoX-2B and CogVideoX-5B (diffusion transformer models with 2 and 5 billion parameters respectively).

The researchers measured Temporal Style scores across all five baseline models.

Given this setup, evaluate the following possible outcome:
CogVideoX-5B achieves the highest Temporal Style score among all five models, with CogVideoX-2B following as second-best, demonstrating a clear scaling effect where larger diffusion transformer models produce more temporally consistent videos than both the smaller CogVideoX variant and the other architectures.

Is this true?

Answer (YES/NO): NO